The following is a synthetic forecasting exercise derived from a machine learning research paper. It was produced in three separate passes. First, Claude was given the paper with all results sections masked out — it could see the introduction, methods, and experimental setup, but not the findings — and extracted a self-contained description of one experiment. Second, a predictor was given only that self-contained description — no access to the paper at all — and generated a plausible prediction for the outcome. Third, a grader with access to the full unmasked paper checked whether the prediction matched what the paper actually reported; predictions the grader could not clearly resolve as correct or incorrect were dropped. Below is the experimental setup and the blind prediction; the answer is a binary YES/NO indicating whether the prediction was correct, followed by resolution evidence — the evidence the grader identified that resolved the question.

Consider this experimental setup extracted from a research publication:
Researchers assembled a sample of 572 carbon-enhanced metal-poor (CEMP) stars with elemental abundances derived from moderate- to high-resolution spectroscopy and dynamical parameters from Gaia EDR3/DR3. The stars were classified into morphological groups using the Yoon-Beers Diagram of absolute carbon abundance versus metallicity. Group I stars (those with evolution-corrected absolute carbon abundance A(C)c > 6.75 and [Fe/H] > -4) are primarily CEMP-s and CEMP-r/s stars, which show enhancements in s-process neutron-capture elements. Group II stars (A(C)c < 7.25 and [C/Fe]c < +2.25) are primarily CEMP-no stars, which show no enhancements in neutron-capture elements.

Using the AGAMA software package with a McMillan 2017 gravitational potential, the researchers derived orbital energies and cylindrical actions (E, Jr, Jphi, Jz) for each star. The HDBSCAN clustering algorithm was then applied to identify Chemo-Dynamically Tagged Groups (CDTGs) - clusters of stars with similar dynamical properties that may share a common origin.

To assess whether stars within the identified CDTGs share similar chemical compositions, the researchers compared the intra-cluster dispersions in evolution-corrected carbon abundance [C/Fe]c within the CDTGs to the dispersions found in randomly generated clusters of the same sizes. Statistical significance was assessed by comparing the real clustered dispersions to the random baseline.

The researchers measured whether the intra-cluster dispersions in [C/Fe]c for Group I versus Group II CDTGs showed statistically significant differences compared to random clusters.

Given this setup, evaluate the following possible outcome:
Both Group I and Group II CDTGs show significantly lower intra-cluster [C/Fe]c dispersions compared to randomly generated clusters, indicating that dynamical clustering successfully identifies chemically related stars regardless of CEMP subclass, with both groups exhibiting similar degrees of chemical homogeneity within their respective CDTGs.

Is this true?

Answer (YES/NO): NO